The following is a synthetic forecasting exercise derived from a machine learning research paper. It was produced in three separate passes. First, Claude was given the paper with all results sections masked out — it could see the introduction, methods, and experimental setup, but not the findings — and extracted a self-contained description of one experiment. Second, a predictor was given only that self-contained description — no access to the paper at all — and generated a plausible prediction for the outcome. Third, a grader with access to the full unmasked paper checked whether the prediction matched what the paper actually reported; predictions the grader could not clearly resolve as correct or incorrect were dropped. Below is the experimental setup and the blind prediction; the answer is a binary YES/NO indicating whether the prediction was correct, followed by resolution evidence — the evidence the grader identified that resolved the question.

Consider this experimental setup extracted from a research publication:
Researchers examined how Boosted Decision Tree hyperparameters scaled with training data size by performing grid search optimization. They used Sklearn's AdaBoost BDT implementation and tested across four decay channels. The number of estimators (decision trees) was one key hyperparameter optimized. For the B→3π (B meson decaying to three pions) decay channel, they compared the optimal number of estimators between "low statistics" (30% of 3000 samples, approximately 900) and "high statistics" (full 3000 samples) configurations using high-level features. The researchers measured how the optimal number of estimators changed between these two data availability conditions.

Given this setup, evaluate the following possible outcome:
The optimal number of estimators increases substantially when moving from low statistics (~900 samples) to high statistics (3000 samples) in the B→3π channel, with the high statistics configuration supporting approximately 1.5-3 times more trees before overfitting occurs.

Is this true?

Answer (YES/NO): NO